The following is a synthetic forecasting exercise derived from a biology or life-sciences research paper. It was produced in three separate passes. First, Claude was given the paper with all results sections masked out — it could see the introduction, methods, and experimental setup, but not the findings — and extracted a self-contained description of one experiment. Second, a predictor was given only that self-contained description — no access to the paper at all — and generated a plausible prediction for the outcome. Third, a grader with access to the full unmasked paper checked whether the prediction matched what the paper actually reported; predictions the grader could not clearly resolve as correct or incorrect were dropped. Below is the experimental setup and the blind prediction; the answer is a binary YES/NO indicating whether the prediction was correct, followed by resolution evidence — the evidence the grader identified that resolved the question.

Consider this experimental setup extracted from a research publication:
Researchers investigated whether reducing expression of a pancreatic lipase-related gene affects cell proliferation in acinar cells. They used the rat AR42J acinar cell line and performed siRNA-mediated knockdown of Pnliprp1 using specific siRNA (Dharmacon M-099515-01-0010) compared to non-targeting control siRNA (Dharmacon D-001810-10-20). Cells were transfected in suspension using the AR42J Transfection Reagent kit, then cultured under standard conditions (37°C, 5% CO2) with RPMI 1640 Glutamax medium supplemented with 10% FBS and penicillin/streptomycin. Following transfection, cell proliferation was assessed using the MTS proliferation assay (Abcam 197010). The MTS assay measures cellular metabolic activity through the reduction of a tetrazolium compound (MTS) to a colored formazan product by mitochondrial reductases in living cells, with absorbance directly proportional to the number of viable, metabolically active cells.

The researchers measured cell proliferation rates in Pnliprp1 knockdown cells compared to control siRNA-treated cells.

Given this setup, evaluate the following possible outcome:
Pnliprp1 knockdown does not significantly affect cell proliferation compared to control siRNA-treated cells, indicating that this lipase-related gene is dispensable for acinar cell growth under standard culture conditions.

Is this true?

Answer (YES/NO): NO